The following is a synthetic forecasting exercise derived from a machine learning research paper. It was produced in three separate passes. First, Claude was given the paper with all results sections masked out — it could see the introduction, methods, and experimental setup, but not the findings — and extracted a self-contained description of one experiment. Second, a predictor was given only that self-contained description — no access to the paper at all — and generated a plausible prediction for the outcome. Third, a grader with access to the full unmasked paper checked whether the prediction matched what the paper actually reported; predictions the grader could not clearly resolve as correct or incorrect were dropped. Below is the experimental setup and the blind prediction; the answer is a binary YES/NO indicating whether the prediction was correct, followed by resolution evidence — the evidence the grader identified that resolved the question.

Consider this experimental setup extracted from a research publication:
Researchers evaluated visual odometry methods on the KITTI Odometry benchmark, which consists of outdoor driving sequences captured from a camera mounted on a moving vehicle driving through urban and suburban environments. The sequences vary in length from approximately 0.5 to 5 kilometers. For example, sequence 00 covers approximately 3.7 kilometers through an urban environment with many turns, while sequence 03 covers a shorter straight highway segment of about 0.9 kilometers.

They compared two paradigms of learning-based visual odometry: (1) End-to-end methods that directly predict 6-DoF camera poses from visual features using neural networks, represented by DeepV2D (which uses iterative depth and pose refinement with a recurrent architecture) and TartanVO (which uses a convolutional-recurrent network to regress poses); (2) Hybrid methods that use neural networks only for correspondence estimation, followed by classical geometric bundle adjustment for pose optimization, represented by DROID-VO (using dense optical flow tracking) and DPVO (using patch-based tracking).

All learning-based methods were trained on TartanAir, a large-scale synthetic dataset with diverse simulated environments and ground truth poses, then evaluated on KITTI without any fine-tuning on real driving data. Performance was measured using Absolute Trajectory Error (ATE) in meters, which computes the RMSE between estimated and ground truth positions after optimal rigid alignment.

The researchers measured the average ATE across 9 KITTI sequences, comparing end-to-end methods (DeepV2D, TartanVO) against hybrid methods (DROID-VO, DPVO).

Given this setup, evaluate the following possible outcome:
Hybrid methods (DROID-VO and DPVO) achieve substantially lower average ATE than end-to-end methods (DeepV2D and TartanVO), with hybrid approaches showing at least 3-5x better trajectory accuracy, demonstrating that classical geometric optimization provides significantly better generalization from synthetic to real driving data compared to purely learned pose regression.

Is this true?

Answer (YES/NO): NO